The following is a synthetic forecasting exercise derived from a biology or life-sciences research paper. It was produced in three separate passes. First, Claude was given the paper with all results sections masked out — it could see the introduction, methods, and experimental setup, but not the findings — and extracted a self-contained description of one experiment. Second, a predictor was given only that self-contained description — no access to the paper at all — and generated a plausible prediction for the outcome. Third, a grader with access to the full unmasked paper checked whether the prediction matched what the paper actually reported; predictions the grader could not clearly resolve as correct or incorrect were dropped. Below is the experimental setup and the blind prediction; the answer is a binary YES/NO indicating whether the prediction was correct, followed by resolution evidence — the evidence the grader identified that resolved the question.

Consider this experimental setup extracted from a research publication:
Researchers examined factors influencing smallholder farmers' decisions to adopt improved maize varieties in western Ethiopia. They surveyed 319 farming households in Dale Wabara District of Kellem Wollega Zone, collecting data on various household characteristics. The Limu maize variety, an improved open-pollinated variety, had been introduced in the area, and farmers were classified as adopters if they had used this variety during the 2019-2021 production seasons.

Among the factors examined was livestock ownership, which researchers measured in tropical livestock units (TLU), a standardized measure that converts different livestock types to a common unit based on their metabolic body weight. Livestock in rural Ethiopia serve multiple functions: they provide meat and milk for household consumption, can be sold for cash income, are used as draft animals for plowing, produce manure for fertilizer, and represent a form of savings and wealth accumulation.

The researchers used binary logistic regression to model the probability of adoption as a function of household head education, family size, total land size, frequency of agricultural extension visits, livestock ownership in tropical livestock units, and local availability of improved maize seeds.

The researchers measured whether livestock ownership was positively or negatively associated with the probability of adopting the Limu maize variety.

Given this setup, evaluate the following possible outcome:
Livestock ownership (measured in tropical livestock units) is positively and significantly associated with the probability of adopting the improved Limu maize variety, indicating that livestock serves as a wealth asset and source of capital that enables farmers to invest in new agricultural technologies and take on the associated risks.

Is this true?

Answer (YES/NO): YES